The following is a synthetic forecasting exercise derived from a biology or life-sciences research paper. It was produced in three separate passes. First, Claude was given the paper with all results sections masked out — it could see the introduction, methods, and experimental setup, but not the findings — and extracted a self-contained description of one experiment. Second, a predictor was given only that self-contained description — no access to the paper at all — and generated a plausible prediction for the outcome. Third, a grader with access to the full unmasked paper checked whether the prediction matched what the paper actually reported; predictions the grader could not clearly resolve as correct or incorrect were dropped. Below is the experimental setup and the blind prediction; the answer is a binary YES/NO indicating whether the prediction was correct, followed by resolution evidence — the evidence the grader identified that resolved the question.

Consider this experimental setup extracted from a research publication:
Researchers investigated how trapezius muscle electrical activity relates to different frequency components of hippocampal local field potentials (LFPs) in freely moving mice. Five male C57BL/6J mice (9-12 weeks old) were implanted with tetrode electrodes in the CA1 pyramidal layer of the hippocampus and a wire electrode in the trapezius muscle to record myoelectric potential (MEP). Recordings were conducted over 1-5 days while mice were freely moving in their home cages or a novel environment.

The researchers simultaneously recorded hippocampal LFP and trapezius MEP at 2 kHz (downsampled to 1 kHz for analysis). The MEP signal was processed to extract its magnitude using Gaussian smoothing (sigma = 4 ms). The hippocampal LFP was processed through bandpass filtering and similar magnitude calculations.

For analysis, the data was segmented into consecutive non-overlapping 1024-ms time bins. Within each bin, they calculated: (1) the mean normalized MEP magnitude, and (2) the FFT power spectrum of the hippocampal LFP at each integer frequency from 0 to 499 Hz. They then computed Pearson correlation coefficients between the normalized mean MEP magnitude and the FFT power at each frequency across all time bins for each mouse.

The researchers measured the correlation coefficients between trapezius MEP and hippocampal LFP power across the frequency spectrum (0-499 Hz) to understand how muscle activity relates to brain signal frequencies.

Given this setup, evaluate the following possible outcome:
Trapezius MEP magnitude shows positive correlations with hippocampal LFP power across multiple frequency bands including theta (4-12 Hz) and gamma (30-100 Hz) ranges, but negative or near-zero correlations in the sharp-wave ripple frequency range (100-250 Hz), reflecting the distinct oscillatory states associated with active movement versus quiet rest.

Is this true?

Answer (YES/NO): NO